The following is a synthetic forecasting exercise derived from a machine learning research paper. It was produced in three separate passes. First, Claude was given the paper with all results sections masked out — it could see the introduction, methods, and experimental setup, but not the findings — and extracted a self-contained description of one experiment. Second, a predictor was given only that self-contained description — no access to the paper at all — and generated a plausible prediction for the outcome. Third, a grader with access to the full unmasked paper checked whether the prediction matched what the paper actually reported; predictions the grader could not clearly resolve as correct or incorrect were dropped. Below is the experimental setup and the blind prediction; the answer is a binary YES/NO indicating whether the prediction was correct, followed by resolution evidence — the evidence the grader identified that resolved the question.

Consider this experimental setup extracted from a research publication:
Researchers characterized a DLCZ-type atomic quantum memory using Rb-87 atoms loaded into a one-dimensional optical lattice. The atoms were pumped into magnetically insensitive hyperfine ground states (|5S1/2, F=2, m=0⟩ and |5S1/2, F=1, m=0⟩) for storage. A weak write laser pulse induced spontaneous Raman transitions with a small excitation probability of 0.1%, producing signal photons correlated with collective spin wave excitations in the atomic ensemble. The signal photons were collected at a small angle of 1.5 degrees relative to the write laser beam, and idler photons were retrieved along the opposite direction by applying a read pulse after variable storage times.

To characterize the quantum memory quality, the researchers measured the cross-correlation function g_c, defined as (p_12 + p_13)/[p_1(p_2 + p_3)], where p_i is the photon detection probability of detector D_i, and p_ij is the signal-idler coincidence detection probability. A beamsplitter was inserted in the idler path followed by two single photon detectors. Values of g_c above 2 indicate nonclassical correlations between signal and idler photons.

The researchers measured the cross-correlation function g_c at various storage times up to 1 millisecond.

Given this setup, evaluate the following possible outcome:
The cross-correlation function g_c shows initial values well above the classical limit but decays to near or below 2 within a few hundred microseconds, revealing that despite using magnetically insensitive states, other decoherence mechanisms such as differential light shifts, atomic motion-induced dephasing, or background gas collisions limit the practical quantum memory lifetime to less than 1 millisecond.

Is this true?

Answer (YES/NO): NO